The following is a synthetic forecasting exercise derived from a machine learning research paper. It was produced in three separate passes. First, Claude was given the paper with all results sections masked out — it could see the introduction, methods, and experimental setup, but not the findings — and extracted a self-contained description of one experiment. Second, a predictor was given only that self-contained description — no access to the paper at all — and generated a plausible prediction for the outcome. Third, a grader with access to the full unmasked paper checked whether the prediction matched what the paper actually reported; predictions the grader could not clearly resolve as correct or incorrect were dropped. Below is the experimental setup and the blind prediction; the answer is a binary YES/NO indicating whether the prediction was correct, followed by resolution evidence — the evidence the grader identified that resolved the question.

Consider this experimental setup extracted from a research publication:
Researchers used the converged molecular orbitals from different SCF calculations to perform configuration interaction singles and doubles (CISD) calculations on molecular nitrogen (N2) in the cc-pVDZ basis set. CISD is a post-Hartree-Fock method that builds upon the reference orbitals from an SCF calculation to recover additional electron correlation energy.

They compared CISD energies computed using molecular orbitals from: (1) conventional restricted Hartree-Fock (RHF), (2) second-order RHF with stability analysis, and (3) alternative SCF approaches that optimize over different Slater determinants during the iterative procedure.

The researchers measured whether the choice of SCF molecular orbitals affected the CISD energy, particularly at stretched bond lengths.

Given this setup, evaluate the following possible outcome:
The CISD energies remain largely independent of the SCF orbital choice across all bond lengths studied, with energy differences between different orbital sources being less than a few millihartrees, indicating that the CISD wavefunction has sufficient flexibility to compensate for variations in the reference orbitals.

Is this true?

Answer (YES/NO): NO